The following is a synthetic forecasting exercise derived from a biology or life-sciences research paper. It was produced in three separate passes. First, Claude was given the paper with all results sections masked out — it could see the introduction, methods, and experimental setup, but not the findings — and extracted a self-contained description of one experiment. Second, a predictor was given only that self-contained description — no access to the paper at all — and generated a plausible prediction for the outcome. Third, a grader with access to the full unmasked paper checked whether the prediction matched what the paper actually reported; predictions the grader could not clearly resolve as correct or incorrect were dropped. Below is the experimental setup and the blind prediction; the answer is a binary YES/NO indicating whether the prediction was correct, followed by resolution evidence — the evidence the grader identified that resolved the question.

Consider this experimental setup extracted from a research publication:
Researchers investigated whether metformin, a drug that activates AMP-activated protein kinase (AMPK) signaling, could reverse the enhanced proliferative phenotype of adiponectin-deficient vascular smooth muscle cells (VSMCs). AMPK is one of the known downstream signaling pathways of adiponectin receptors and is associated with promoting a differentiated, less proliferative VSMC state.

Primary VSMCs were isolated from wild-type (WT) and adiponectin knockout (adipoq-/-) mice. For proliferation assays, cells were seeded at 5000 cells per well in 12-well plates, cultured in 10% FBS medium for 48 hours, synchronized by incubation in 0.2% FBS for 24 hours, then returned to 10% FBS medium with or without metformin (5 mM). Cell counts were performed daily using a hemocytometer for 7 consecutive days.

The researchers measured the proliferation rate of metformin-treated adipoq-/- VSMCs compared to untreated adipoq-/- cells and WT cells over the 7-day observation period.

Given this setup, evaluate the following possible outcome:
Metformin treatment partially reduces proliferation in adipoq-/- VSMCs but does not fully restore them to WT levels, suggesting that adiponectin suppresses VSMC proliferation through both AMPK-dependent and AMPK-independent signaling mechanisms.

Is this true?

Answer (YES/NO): NO